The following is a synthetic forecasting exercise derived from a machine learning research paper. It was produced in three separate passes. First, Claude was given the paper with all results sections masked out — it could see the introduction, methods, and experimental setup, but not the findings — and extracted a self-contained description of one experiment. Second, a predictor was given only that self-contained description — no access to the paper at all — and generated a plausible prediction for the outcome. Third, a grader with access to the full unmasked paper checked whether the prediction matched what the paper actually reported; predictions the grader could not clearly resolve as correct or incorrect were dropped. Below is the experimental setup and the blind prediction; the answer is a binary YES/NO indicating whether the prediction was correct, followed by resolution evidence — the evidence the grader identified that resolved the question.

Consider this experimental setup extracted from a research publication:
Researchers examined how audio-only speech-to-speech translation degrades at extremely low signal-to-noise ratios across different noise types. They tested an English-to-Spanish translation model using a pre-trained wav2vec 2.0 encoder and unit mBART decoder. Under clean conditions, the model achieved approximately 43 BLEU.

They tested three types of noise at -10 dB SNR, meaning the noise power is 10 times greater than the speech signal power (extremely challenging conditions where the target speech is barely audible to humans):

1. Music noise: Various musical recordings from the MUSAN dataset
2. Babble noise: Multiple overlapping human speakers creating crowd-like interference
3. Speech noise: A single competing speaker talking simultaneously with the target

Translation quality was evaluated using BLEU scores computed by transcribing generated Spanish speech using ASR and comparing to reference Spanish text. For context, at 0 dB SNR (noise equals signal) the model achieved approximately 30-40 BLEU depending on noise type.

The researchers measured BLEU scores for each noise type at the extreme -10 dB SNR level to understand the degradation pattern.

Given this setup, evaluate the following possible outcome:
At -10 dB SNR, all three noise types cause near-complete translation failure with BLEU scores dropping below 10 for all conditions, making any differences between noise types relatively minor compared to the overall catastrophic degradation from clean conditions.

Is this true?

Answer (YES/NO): NO